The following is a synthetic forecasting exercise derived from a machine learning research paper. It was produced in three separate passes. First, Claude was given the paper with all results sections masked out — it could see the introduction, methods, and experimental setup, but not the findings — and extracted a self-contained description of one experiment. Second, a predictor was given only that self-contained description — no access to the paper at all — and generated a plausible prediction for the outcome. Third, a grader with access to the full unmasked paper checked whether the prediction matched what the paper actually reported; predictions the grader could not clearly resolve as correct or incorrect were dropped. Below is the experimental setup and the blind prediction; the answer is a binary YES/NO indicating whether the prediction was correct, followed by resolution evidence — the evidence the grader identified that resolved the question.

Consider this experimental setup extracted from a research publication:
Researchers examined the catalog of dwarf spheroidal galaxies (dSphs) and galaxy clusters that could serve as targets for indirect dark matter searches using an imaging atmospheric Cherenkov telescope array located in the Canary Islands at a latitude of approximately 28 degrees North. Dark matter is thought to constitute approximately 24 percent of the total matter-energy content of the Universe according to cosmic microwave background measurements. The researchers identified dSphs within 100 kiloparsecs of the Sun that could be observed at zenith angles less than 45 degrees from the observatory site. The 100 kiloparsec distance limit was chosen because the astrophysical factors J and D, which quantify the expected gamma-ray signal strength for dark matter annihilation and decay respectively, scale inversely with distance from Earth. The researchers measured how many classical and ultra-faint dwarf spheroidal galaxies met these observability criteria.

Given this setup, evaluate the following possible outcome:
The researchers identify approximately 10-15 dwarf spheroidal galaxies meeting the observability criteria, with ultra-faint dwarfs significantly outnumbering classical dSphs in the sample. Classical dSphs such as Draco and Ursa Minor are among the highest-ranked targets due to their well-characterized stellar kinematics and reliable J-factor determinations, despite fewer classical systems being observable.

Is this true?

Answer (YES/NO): NO